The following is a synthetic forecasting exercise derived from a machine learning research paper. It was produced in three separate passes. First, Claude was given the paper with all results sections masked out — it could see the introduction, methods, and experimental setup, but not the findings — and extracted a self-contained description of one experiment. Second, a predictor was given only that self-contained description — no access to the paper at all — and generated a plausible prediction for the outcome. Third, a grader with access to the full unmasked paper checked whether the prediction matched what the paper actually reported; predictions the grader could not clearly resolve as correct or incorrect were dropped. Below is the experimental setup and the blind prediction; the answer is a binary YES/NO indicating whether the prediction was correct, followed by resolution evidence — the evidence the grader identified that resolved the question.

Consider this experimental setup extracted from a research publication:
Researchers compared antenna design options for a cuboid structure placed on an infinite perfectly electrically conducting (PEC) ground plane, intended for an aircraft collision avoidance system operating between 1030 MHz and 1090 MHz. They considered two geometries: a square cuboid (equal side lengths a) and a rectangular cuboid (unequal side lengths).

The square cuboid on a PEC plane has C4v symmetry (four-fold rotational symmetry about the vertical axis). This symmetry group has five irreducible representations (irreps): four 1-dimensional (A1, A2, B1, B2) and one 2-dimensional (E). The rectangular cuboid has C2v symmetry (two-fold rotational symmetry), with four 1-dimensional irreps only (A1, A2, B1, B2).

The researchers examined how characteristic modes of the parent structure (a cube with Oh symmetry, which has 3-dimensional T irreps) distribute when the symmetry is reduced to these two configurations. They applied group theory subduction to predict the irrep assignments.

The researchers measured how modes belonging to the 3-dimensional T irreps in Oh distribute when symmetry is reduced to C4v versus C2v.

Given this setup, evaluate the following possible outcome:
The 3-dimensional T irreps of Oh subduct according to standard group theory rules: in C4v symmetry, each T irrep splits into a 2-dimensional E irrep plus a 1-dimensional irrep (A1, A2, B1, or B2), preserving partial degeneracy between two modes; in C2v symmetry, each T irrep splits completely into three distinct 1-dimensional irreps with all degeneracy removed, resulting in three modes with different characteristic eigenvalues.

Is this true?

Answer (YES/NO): NO